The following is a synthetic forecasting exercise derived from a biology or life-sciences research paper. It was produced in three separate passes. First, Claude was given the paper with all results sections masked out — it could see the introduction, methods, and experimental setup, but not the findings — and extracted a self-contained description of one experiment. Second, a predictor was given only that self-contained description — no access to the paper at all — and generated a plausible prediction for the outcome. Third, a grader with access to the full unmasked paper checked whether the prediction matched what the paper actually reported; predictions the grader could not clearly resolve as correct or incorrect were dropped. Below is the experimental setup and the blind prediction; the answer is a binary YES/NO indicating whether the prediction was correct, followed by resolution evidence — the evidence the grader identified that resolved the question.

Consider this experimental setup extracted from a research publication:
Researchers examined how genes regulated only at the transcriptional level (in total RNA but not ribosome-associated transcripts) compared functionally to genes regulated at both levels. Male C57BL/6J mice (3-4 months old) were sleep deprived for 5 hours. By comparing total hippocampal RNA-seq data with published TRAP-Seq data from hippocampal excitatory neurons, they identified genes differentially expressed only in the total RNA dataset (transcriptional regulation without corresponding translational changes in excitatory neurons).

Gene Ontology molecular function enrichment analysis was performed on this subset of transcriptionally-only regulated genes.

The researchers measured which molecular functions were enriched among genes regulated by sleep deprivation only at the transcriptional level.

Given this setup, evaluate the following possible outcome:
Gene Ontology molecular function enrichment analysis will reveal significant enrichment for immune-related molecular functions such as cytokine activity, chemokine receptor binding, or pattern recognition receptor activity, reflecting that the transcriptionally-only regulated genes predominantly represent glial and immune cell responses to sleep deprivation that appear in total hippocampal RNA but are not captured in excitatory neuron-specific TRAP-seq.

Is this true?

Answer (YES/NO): NO